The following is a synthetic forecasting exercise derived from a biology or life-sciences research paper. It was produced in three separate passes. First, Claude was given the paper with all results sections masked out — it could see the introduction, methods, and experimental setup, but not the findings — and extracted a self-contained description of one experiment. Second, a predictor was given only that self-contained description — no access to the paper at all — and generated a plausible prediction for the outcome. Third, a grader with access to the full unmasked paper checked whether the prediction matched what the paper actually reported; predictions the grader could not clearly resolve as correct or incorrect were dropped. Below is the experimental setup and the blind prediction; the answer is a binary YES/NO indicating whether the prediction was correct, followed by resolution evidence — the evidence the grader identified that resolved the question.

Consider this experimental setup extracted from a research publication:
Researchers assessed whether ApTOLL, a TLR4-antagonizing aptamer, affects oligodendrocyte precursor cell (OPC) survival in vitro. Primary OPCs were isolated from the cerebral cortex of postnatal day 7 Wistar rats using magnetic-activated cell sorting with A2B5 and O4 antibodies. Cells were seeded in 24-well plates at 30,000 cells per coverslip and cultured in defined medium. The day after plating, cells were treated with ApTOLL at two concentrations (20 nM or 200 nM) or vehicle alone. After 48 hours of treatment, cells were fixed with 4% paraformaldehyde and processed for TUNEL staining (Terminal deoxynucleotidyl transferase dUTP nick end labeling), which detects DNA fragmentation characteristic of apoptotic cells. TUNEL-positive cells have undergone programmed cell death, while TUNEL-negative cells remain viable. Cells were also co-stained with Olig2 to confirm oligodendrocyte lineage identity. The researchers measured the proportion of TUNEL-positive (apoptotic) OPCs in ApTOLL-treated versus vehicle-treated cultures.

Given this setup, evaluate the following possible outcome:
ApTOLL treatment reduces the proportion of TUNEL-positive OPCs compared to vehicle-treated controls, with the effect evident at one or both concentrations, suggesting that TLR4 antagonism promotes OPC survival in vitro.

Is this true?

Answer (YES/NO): NO